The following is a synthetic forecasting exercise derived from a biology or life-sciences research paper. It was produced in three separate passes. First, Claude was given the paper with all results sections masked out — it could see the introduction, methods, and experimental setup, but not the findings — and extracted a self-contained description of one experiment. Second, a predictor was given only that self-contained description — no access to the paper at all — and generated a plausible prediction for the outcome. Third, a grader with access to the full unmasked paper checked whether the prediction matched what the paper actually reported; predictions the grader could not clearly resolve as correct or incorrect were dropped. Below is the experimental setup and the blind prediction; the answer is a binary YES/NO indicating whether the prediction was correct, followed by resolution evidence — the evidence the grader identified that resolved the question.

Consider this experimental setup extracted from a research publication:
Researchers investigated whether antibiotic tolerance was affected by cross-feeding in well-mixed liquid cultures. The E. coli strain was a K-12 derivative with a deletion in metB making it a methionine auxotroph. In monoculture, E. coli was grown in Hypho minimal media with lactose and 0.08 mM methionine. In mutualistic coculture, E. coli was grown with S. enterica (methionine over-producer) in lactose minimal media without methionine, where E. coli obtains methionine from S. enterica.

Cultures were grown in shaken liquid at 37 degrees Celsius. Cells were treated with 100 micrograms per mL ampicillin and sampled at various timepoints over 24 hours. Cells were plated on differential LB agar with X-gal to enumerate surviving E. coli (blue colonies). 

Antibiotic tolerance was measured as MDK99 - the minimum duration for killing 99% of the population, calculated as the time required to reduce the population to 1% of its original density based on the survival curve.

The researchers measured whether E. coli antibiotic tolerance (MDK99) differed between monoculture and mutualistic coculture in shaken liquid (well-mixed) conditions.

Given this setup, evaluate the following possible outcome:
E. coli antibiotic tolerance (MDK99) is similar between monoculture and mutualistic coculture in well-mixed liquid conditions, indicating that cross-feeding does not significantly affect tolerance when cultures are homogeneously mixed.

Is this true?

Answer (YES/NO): YES